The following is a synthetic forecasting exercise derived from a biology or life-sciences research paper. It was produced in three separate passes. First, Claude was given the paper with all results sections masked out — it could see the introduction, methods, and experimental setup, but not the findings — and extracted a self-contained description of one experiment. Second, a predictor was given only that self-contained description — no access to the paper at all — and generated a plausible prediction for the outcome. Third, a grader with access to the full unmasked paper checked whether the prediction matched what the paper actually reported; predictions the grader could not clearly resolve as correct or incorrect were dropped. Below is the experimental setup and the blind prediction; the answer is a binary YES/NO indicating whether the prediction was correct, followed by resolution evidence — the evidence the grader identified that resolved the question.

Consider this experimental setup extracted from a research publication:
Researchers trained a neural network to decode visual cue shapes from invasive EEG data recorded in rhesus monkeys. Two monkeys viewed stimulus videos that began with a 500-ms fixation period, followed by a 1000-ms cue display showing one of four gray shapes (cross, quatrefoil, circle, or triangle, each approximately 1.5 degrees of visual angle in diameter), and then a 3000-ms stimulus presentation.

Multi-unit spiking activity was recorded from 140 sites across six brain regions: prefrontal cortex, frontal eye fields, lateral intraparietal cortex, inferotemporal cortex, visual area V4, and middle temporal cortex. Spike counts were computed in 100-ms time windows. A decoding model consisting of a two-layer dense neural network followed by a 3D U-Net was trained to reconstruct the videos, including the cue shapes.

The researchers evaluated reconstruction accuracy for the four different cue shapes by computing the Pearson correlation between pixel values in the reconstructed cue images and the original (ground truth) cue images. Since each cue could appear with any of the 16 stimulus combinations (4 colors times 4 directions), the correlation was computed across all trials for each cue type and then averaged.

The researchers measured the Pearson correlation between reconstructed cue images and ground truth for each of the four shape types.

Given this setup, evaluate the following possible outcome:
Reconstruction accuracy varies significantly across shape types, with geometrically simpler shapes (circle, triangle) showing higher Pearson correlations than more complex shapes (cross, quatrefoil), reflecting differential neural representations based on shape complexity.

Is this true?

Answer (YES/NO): NO